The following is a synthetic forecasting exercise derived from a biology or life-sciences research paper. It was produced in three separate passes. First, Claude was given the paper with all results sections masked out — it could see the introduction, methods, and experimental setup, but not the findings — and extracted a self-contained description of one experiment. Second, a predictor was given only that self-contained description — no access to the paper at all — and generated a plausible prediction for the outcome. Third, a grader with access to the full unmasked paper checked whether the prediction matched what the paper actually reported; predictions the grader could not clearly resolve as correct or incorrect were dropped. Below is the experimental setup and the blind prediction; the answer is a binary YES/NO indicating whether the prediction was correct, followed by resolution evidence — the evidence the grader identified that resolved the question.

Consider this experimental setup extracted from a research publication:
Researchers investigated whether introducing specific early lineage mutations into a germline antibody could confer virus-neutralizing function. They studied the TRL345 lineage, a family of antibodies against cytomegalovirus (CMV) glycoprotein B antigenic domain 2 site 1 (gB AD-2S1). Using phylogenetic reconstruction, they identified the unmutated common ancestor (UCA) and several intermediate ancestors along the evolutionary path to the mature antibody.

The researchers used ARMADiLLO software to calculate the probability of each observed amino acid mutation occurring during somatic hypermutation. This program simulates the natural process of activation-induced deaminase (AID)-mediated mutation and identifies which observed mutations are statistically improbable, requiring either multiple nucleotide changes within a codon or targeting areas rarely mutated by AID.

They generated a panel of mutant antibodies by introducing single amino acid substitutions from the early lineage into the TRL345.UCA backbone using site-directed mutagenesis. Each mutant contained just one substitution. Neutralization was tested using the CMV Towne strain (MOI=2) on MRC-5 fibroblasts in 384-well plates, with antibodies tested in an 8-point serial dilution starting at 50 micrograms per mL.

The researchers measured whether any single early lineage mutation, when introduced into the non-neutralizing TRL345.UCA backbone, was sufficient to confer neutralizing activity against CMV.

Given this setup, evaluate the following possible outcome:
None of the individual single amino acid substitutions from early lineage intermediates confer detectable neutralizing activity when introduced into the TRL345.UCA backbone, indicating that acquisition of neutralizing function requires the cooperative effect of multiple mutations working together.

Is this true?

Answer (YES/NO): NO